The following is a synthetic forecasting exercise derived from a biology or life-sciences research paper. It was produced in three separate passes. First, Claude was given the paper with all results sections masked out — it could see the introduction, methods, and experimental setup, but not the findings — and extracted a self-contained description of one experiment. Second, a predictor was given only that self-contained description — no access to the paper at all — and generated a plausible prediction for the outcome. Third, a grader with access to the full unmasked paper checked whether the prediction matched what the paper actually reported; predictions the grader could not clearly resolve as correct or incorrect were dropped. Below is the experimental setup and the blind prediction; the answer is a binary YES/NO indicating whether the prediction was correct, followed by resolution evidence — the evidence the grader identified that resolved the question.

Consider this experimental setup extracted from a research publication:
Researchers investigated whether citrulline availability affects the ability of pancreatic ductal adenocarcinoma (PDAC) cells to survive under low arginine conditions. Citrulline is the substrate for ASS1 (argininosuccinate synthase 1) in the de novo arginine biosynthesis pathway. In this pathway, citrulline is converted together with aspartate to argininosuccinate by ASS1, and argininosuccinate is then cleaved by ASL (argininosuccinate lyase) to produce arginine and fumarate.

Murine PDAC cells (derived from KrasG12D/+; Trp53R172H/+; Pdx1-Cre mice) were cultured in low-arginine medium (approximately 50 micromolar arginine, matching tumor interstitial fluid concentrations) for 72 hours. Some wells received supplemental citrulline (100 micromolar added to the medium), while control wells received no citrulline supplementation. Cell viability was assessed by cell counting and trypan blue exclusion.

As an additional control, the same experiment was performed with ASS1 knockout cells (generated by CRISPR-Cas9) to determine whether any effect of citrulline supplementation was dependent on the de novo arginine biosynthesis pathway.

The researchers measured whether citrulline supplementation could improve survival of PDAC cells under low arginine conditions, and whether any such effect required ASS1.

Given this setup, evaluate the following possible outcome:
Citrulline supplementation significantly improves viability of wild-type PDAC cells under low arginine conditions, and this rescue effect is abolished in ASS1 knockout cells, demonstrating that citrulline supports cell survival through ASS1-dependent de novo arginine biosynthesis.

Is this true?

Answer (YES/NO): YES